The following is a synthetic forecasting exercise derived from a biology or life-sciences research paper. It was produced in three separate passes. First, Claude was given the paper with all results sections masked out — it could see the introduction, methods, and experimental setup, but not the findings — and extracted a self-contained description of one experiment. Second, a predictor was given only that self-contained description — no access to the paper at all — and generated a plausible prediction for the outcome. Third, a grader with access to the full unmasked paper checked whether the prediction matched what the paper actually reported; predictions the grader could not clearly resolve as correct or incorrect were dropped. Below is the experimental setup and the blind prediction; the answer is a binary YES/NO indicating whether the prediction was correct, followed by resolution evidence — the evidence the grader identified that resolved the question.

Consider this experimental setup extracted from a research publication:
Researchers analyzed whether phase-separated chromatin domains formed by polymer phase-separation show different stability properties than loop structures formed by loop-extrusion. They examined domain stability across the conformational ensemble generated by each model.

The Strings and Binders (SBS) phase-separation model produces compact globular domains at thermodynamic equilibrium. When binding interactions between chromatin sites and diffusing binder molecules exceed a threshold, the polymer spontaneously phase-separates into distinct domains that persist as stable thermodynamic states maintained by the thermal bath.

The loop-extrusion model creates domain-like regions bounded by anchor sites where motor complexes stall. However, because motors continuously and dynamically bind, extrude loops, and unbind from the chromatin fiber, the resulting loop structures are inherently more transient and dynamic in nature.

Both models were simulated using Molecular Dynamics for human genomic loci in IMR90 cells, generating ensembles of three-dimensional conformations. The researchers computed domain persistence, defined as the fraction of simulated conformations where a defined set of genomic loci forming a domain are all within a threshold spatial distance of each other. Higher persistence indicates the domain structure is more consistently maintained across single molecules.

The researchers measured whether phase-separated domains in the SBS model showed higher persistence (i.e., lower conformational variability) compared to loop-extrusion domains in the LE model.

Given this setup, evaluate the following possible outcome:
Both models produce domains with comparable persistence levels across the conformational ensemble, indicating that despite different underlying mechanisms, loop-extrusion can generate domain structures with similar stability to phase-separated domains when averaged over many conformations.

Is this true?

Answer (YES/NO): NO